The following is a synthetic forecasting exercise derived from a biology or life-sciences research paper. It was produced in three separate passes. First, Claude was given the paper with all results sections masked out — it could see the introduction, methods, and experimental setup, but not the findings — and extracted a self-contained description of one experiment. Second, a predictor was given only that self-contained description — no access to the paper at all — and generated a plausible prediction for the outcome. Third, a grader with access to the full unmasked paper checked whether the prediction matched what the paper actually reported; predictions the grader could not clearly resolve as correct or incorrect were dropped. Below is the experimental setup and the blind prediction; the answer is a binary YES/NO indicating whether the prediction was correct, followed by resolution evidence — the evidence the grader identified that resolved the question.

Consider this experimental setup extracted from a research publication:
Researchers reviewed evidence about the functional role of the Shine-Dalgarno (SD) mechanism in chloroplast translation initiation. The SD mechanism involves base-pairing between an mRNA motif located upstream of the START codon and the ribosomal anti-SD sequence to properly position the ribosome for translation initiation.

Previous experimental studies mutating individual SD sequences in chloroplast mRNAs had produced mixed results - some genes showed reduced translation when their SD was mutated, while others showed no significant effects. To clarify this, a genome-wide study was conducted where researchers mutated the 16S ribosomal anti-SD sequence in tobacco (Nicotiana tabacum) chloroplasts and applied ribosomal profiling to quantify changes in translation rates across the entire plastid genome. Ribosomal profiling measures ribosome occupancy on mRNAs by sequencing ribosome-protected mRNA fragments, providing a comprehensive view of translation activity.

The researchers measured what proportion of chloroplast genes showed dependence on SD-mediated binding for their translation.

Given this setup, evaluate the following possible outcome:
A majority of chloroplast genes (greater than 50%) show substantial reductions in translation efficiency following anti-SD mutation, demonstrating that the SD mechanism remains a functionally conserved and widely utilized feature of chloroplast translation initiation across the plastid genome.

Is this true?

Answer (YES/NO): NO